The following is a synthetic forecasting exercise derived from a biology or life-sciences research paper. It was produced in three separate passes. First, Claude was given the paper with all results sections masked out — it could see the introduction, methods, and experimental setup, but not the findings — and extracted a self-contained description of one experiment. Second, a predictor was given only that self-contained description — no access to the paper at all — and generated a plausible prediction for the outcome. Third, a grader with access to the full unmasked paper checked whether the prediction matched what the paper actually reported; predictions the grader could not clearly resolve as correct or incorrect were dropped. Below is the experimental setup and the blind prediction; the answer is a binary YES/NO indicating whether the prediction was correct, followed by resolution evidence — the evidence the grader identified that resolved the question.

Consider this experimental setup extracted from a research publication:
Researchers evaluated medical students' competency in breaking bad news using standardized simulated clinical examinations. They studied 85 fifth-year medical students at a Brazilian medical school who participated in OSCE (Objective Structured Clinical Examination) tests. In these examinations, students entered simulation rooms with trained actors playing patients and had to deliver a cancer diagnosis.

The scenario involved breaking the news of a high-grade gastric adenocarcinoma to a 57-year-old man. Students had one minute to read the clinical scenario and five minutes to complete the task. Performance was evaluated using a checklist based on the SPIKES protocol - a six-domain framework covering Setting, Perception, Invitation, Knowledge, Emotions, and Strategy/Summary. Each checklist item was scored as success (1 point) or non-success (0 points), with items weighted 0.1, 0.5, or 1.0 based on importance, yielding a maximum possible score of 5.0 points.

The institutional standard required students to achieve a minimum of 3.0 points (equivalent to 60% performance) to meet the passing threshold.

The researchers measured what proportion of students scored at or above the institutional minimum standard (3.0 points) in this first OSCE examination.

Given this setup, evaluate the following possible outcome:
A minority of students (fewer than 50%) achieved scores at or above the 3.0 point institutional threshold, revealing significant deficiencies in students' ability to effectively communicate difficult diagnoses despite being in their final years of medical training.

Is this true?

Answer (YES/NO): NO